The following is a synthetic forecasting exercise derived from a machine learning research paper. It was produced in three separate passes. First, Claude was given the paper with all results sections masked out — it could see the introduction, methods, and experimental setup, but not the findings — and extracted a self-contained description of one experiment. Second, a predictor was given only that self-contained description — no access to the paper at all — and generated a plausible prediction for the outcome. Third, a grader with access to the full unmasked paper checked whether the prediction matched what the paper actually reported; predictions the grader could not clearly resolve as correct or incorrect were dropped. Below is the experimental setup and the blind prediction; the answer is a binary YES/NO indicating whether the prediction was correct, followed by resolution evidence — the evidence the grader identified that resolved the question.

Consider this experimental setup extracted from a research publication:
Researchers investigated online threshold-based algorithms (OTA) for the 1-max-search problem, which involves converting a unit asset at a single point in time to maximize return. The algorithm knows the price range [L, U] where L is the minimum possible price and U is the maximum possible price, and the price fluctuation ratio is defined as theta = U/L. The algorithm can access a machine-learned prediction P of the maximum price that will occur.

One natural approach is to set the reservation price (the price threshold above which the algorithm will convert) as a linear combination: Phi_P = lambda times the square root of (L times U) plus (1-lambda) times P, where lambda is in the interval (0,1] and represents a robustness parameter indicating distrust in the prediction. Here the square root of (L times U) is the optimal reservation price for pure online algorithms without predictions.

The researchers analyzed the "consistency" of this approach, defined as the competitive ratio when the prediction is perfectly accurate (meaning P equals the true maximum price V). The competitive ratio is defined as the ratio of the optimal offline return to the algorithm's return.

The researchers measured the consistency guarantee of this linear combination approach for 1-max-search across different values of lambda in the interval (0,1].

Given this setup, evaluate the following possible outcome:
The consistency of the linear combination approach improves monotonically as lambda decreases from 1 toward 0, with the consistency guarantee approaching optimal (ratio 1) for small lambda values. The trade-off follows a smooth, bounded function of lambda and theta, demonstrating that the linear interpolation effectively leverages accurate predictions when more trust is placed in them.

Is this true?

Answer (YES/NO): NO